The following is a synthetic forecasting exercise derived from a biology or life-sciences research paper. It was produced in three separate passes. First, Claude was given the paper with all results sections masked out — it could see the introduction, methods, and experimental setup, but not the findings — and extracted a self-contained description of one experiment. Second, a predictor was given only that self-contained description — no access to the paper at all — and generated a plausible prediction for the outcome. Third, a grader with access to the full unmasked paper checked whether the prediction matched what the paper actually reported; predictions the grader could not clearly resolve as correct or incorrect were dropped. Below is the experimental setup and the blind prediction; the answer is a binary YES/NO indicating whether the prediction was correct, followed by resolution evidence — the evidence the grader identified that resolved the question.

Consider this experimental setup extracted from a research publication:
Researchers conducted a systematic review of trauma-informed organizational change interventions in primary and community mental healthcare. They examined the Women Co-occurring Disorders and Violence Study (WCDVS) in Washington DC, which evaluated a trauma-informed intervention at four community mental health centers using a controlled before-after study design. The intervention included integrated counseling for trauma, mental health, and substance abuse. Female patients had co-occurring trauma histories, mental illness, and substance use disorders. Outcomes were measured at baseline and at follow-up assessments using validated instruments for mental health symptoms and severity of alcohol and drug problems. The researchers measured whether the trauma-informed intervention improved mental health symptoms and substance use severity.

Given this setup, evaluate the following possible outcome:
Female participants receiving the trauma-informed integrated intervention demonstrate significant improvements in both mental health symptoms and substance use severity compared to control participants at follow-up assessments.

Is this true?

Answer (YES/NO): NO